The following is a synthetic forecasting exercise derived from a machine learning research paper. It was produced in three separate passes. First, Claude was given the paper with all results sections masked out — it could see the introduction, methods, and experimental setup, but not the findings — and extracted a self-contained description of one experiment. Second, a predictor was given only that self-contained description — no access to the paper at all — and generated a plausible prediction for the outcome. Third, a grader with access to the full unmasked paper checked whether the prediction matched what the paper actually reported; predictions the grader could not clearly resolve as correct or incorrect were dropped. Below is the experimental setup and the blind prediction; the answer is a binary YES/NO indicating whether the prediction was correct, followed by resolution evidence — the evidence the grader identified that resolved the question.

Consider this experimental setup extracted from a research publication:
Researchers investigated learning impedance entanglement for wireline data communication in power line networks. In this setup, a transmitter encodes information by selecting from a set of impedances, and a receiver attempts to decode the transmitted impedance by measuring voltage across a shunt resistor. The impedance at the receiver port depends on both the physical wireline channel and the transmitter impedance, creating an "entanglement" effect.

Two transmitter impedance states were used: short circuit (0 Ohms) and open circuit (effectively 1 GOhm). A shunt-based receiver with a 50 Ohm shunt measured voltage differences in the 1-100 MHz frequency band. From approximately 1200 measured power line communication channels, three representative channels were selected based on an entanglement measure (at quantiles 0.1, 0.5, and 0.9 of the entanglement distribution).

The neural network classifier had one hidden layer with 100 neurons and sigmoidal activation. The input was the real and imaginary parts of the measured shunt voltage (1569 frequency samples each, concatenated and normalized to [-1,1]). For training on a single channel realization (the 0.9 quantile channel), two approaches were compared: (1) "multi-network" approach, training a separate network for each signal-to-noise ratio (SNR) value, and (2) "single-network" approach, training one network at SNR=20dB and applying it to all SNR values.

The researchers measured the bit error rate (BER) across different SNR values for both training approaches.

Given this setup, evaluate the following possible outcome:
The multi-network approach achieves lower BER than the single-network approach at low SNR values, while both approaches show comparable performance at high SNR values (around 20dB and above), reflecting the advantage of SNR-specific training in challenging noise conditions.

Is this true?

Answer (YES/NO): NO